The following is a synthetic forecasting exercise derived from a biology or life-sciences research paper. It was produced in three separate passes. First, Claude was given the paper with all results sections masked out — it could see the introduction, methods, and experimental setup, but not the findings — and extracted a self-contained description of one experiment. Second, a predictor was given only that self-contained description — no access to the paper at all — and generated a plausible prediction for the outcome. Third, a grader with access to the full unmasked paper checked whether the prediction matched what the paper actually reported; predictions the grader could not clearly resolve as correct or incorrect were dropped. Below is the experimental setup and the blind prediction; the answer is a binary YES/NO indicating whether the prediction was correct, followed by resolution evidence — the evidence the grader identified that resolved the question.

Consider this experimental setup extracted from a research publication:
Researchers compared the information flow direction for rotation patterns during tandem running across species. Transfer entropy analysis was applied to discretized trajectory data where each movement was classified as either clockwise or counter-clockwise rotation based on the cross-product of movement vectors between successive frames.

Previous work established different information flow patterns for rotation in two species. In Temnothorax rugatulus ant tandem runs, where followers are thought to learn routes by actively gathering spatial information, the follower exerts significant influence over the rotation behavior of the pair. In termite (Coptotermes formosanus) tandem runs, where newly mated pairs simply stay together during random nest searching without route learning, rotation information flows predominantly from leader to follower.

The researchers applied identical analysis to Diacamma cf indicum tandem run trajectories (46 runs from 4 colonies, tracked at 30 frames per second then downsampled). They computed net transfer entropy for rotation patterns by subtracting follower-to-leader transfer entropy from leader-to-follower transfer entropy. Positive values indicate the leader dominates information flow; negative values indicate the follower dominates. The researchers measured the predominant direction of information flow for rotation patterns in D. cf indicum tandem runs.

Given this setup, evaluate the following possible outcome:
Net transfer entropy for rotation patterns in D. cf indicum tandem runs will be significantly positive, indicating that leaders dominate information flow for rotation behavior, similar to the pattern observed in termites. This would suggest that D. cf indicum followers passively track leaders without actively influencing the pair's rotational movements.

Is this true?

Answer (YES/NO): YES